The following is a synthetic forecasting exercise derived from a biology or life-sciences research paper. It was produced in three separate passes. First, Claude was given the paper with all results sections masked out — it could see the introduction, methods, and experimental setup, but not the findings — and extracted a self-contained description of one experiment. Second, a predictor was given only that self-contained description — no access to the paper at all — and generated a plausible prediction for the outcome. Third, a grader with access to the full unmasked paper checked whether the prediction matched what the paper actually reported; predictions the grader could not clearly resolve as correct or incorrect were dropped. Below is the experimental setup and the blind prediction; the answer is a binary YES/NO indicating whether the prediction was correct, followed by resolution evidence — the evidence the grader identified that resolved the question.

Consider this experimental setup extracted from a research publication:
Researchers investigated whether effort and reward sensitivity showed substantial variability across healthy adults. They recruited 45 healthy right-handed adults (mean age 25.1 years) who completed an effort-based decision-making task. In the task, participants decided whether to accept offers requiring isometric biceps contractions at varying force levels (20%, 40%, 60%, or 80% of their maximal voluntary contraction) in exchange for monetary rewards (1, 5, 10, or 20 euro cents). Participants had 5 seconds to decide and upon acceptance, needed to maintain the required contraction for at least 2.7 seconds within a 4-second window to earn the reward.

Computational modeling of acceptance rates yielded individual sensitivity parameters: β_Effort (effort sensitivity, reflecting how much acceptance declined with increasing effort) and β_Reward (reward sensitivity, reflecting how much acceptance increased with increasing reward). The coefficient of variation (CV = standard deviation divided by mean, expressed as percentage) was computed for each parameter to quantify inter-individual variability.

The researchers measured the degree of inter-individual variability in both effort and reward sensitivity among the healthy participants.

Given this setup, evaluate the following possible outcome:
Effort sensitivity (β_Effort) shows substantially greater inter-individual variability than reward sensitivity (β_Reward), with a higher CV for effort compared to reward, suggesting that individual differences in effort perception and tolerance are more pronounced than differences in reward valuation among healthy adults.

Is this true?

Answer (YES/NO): NO